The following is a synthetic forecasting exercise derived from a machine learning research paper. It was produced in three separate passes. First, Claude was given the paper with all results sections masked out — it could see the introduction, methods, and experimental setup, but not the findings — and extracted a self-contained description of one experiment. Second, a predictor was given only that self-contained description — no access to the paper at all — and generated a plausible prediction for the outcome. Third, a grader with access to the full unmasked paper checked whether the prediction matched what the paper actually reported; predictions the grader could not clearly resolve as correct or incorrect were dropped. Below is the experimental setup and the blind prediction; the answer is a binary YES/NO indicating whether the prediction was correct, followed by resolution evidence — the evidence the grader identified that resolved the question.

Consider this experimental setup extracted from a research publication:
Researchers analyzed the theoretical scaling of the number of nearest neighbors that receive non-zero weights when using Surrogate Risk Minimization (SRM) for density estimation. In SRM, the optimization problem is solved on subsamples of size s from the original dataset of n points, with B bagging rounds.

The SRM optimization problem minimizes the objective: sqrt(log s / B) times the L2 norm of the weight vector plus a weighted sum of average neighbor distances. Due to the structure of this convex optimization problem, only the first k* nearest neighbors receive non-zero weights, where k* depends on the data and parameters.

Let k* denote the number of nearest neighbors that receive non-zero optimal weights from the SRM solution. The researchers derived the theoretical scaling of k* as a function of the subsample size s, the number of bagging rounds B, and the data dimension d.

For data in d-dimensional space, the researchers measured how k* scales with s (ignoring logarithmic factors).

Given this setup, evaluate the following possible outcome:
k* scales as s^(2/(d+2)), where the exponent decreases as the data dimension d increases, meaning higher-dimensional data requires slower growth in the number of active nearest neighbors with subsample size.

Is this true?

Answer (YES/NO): YES